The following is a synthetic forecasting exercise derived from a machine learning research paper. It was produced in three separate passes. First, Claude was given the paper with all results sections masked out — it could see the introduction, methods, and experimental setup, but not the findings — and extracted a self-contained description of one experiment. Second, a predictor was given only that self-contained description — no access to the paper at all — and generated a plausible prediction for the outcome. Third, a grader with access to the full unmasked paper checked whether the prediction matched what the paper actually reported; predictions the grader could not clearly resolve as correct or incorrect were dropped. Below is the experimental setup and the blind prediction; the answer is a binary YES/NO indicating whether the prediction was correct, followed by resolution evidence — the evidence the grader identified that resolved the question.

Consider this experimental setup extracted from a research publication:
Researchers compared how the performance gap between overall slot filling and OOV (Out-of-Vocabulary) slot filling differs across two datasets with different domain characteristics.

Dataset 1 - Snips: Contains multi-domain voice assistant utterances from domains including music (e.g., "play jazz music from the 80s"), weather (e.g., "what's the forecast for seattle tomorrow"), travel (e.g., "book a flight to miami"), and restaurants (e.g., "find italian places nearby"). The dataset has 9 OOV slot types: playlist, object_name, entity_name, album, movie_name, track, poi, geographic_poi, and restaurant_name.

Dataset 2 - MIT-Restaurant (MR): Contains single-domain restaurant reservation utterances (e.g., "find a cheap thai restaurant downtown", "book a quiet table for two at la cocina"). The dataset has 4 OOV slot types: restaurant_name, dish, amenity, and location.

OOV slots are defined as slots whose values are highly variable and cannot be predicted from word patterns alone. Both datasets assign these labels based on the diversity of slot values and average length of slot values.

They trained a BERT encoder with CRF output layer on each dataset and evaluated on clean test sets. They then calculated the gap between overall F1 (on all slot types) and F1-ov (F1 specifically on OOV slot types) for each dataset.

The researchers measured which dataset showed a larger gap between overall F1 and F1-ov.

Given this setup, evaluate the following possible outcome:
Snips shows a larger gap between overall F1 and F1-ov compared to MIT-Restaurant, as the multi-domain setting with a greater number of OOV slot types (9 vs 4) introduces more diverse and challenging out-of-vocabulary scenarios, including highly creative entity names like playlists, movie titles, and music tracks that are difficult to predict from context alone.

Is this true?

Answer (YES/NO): YES